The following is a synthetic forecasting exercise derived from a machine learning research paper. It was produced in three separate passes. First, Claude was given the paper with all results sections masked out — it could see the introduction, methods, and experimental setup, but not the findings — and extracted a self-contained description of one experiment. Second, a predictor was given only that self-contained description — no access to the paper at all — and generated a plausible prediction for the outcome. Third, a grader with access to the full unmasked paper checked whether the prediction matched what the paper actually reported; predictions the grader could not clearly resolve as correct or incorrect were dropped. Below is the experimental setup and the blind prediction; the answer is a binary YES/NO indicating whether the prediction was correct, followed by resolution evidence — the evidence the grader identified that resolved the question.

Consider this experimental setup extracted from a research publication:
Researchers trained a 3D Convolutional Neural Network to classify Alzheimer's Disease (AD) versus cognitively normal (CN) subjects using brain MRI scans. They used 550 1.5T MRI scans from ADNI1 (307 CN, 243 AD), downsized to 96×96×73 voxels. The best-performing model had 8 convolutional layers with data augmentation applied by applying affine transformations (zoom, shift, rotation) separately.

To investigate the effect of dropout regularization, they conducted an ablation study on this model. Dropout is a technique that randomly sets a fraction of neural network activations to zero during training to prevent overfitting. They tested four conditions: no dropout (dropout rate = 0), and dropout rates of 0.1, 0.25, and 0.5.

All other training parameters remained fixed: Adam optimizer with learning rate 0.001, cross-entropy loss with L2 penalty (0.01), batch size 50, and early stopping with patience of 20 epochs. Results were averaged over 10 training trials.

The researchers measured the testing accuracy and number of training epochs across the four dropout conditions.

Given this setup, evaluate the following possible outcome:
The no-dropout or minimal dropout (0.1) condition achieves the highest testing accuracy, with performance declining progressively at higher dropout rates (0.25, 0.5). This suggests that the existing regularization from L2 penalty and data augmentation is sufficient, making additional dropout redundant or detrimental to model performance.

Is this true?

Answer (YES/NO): NO